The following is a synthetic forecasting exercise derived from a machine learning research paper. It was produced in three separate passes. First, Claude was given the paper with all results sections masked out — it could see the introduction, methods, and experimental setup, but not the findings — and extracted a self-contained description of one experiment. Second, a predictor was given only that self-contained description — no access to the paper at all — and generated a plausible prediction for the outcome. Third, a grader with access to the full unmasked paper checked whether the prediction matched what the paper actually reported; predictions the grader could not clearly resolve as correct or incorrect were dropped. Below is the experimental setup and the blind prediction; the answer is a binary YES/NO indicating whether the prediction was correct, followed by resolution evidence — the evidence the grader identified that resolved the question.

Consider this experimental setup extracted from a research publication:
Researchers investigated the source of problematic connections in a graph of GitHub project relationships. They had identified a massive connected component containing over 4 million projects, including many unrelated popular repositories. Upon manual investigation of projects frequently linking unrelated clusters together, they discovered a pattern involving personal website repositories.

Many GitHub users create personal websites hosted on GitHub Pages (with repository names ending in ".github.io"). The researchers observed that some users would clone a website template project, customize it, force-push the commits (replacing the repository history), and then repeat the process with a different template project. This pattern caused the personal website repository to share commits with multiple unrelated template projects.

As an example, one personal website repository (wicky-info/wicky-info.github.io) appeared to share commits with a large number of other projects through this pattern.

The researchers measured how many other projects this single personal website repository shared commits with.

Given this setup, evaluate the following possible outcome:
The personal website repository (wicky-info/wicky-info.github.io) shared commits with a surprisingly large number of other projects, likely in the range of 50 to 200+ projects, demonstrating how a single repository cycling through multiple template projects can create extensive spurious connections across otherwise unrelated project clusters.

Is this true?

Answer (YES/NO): YES